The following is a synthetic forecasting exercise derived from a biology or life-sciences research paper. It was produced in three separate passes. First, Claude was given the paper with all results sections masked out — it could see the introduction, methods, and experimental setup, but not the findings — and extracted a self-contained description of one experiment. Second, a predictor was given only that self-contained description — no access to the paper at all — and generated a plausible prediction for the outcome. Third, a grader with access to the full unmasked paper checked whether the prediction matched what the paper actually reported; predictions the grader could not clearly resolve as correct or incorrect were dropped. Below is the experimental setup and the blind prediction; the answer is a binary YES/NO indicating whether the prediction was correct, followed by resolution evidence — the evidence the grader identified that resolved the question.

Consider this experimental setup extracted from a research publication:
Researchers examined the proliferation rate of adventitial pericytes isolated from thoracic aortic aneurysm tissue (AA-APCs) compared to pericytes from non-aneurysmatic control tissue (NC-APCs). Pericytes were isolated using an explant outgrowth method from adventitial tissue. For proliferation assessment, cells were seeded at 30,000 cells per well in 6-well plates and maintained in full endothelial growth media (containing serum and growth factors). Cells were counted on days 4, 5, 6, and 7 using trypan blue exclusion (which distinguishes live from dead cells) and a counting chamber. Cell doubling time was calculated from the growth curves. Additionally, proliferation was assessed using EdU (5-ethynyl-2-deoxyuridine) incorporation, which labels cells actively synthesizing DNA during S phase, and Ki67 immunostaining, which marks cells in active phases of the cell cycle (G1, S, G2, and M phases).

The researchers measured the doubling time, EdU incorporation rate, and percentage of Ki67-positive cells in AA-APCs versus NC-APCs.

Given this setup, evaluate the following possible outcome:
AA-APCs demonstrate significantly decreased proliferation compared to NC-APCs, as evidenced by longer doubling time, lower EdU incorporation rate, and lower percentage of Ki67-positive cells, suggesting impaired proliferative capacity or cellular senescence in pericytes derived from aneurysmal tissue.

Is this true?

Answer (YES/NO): NO